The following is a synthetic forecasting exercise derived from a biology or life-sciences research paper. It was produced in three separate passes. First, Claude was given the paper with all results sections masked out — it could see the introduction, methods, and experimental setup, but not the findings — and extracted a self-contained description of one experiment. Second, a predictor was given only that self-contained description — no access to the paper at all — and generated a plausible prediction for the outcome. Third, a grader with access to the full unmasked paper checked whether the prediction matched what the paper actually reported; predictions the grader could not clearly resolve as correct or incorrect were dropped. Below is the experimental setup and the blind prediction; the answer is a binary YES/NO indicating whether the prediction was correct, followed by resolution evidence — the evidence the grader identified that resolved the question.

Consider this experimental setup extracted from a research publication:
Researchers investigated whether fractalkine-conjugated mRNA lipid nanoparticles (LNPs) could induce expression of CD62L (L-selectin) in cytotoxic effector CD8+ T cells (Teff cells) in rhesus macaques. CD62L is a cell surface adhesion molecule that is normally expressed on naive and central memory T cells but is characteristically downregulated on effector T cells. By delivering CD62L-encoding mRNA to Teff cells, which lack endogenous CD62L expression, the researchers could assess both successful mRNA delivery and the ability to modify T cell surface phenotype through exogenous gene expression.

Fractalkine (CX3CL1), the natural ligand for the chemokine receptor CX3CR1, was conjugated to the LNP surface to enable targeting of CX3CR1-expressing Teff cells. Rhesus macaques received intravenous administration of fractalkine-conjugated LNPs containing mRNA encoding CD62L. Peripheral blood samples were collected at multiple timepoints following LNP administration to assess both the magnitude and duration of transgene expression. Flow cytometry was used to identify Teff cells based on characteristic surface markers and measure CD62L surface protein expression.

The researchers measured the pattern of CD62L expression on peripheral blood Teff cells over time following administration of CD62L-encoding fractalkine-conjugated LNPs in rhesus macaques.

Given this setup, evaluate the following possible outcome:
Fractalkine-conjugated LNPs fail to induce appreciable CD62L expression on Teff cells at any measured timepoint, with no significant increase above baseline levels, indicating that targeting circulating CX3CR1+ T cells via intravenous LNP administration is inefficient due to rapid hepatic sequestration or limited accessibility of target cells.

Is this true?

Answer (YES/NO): NO